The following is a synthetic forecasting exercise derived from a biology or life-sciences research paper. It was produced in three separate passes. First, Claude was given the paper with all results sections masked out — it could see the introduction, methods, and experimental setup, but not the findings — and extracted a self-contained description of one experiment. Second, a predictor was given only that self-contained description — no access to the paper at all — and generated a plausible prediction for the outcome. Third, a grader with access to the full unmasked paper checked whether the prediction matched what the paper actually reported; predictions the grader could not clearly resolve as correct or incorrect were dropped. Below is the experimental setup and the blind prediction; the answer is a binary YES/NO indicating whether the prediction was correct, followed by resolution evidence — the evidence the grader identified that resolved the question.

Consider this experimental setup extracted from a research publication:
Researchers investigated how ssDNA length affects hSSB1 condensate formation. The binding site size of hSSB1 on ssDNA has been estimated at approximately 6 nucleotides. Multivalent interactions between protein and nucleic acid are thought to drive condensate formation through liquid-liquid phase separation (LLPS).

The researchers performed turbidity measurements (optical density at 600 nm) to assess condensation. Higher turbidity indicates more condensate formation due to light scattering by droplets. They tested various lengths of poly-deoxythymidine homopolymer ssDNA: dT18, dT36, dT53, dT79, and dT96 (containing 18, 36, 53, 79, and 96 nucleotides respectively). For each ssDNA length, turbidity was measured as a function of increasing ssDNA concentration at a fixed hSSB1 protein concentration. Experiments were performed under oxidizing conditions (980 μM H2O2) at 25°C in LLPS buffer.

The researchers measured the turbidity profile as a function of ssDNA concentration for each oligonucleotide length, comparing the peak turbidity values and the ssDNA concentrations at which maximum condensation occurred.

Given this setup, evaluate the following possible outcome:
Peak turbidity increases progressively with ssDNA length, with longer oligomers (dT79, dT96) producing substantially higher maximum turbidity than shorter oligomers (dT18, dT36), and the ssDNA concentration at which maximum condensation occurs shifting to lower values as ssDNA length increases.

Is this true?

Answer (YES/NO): NO